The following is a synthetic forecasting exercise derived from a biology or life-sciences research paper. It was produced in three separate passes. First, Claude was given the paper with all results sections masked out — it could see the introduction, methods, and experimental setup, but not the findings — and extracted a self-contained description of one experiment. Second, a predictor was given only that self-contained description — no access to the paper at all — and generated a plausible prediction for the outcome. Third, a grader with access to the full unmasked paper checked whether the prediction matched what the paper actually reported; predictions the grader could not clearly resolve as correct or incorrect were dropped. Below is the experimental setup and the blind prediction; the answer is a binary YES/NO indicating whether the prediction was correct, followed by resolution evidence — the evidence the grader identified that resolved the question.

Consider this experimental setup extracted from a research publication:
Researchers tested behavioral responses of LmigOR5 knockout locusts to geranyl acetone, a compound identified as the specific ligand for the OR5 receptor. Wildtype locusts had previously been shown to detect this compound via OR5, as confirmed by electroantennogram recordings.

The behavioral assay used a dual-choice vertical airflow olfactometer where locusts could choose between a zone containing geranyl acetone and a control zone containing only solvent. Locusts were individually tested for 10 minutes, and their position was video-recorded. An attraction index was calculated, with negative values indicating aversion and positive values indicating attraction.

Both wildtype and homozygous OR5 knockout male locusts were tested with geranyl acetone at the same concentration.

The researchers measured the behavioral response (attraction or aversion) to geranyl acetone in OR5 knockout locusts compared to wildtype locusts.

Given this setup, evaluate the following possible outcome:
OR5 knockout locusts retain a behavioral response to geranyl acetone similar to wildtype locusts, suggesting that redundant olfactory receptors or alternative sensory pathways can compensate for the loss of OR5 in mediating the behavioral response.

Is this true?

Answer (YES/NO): NO